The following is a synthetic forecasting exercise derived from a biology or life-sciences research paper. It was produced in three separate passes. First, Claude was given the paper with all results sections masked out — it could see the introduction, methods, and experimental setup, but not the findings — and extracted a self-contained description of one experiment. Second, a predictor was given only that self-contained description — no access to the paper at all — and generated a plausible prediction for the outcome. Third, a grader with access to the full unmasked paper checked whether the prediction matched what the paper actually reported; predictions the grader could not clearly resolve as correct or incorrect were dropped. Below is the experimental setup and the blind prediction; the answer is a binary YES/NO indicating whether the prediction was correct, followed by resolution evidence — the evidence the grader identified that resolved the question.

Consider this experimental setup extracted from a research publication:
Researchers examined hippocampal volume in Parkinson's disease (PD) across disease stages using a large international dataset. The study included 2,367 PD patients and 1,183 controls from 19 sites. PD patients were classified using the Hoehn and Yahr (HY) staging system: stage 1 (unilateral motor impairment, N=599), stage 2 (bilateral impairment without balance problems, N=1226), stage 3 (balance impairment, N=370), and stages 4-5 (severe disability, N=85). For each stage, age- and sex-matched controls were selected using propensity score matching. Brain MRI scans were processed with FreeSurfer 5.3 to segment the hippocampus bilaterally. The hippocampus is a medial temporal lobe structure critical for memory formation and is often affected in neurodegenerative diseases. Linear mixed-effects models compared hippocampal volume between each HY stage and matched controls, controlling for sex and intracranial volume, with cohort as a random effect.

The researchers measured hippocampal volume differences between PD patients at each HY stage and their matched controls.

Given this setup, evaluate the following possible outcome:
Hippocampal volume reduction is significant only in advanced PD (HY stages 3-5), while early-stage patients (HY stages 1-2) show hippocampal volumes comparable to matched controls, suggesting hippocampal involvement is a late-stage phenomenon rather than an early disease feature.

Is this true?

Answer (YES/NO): YES